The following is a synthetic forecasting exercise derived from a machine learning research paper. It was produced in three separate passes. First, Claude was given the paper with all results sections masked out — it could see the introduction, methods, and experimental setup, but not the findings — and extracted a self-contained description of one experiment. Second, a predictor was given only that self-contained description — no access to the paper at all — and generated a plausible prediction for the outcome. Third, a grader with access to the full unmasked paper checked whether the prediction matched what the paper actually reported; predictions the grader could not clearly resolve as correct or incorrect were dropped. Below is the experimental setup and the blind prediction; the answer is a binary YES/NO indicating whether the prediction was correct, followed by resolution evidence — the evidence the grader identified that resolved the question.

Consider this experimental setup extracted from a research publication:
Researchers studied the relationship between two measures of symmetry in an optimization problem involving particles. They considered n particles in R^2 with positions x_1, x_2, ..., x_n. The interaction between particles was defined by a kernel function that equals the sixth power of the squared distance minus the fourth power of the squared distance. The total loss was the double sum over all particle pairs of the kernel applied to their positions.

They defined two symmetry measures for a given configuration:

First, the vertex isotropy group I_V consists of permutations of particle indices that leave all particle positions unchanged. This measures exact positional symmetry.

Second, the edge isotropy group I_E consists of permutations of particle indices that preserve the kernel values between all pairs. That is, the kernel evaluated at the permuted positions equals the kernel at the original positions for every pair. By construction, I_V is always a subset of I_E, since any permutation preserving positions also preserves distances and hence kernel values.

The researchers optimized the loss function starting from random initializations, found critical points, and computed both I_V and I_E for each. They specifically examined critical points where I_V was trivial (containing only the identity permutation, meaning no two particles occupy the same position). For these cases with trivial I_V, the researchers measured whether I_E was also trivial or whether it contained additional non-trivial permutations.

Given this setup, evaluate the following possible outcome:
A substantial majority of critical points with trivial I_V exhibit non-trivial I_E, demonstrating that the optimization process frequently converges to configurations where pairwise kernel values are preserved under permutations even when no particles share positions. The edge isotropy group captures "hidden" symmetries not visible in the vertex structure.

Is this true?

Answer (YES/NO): YES